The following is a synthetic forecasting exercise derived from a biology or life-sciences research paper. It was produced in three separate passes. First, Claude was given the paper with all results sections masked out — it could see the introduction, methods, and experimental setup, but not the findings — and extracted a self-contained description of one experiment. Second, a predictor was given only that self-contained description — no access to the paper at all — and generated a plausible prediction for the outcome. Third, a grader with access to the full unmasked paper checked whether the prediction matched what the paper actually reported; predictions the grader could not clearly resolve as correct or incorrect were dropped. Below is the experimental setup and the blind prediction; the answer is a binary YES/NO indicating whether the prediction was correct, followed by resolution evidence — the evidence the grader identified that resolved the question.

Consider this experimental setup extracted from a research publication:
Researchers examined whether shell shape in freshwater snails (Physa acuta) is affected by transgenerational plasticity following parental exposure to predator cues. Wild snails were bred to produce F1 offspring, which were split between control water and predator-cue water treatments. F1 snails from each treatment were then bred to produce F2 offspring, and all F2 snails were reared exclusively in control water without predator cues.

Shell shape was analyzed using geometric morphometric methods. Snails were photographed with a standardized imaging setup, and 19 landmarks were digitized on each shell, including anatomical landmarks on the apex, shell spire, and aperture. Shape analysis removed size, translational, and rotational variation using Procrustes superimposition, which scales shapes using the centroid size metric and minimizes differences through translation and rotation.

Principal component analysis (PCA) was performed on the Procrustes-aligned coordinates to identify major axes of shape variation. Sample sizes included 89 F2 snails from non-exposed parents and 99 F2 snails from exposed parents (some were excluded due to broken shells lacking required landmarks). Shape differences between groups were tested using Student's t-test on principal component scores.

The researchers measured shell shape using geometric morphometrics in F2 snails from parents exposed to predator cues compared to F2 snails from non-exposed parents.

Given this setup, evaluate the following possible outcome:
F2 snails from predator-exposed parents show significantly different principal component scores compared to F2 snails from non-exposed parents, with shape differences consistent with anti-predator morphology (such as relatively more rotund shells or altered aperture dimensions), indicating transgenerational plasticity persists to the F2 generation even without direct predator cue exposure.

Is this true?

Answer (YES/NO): YES